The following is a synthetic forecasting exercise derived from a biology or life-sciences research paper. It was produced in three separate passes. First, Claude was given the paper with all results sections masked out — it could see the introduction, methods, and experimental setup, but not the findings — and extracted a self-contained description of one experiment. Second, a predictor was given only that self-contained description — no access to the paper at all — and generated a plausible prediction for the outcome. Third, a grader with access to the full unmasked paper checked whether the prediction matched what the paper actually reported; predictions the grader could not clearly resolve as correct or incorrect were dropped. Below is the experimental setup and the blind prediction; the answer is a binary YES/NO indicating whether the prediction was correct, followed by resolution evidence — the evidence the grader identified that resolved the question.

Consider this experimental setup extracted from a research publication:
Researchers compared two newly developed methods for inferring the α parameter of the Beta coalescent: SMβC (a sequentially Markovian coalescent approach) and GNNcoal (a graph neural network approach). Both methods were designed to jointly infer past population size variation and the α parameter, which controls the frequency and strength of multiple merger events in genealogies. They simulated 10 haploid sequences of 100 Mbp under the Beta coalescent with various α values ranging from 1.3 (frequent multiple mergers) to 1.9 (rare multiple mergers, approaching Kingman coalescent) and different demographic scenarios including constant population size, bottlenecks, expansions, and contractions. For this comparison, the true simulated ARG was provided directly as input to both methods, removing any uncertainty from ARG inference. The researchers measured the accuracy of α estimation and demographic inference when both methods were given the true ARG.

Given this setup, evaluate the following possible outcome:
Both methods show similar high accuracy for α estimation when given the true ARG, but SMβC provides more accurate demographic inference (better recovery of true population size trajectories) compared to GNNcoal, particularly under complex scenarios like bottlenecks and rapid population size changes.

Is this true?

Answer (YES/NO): NO